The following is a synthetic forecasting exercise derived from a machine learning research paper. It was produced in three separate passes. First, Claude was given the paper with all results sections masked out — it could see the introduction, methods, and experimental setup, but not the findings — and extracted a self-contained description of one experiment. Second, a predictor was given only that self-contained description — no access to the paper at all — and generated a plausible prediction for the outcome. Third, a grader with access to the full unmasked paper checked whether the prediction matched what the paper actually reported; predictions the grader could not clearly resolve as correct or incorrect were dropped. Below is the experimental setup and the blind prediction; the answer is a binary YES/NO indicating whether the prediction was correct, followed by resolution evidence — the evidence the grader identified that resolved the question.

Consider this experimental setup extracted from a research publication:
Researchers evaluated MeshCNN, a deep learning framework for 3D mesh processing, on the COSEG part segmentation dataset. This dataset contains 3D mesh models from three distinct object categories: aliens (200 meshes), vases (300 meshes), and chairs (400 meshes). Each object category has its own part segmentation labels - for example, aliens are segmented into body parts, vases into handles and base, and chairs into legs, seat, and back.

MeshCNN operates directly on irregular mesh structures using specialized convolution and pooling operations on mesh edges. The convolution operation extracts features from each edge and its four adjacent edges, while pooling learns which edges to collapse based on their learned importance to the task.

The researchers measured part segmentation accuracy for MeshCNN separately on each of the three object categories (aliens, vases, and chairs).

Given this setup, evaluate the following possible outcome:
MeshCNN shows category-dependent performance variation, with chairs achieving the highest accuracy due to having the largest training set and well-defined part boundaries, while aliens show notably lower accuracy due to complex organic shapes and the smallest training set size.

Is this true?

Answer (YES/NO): NO